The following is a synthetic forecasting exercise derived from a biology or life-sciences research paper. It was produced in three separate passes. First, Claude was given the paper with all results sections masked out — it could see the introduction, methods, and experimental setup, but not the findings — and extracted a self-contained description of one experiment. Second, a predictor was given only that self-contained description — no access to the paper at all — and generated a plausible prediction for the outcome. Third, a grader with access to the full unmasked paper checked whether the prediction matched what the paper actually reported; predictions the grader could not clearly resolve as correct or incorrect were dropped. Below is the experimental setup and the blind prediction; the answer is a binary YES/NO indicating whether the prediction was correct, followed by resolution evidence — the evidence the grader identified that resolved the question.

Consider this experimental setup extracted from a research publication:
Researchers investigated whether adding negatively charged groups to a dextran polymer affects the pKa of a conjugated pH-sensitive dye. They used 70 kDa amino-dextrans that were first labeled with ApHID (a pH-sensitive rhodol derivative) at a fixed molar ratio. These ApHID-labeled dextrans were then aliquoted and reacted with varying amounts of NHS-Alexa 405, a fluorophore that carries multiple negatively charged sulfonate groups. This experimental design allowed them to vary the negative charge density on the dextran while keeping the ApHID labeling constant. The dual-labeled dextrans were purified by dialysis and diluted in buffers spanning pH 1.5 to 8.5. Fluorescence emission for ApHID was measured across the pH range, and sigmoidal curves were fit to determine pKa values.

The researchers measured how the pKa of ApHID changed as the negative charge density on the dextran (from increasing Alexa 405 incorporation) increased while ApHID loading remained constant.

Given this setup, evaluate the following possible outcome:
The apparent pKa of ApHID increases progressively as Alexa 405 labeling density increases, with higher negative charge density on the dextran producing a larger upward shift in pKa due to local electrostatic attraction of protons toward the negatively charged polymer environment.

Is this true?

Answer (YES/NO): NO